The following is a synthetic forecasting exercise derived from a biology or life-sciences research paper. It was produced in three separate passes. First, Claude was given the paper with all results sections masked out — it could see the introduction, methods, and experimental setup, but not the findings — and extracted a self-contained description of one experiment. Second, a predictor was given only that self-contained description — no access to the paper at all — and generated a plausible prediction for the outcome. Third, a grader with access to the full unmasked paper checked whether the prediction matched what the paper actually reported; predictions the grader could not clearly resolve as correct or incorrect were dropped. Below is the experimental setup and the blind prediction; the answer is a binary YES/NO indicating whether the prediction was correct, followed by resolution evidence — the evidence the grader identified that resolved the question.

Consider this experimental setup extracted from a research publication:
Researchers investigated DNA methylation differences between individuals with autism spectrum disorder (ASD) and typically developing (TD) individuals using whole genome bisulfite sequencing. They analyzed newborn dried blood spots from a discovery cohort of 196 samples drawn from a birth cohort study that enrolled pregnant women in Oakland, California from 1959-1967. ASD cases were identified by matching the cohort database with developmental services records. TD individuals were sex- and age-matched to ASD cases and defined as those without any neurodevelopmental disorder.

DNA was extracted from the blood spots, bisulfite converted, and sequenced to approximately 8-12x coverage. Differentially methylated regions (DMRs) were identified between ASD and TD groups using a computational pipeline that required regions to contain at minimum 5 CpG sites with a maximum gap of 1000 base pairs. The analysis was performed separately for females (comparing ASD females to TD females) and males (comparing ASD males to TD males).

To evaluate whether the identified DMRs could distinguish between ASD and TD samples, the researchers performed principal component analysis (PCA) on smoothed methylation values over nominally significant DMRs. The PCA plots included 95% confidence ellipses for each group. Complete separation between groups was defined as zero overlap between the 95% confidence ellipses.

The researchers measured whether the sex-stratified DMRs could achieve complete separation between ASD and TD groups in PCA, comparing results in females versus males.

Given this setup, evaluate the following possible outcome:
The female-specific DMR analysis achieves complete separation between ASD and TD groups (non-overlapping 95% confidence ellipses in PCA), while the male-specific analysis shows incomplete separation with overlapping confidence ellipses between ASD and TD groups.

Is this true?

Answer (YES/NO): YES